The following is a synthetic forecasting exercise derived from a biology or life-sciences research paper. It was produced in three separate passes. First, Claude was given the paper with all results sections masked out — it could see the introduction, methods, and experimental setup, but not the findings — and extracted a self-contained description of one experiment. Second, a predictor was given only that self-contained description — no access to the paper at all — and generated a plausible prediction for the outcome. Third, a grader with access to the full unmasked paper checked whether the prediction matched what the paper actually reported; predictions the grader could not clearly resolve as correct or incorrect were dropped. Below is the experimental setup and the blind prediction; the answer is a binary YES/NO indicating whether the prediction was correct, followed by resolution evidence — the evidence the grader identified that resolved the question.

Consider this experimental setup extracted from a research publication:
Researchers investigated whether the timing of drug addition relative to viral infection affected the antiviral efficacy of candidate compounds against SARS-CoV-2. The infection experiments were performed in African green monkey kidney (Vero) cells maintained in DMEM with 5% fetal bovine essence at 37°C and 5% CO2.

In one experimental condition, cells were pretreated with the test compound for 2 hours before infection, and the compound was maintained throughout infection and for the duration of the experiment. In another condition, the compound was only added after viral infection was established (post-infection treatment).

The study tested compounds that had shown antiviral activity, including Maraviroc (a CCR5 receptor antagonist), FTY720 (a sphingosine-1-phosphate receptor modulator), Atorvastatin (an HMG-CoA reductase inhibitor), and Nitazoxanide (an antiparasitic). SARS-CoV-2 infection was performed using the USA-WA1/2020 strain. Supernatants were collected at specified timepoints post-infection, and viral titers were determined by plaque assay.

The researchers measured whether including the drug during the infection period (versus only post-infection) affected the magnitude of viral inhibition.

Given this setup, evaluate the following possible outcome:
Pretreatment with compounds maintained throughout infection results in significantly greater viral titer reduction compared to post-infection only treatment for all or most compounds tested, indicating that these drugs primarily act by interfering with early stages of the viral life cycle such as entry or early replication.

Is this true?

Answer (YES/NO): YES